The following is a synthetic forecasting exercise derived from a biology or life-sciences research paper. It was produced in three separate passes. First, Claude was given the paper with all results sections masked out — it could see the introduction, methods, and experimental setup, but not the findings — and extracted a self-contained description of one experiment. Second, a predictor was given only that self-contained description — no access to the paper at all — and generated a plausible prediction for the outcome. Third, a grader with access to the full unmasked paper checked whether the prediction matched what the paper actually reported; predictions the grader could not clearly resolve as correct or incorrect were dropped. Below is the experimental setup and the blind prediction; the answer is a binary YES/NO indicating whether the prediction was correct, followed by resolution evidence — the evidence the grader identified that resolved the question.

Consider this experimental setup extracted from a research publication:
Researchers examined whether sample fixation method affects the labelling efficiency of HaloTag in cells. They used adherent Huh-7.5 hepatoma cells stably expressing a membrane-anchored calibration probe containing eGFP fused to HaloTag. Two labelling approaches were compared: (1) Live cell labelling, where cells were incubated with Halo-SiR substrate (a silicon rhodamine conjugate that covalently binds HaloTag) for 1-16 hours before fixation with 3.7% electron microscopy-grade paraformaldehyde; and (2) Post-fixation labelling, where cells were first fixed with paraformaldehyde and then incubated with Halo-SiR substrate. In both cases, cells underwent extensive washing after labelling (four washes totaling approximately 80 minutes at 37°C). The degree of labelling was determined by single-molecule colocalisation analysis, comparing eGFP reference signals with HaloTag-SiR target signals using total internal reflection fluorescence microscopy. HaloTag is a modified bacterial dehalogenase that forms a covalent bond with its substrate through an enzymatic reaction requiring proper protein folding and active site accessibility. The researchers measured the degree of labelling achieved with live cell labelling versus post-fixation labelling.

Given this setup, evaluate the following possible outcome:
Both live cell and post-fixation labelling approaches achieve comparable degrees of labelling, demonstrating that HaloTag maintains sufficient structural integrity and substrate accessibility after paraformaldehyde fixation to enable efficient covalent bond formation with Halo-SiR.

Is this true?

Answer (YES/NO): YES